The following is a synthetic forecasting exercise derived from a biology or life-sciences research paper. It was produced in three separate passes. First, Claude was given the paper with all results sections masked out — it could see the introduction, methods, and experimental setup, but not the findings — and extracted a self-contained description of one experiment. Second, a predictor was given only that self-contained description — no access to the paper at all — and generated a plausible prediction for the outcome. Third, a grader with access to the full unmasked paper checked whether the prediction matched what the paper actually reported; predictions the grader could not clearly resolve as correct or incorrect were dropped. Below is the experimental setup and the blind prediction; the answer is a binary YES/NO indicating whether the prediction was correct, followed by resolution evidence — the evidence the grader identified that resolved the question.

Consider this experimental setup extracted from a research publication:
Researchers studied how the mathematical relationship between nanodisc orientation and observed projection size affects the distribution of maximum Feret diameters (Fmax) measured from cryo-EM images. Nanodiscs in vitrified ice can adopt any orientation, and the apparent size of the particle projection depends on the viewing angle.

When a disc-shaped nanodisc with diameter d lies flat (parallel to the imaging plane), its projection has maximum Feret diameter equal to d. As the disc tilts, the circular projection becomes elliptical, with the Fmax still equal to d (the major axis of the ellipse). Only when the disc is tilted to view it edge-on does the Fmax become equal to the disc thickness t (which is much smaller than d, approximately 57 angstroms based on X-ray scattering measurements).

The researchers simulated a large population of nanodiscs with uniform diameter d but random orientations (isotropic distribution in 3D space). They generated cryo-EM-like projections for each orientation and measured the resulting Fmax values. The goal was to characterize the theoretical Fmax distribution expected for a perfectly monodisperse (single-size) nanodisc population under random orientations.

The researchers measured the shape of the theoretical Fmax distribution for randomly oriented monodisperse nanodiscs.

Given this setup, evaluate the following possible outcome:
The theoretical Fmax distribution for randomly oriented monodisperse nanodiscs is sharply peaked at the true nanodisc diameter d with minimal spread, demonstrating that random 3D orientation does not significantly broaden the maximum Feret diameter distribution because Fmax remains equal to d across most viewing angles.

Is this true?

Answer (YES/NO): YES